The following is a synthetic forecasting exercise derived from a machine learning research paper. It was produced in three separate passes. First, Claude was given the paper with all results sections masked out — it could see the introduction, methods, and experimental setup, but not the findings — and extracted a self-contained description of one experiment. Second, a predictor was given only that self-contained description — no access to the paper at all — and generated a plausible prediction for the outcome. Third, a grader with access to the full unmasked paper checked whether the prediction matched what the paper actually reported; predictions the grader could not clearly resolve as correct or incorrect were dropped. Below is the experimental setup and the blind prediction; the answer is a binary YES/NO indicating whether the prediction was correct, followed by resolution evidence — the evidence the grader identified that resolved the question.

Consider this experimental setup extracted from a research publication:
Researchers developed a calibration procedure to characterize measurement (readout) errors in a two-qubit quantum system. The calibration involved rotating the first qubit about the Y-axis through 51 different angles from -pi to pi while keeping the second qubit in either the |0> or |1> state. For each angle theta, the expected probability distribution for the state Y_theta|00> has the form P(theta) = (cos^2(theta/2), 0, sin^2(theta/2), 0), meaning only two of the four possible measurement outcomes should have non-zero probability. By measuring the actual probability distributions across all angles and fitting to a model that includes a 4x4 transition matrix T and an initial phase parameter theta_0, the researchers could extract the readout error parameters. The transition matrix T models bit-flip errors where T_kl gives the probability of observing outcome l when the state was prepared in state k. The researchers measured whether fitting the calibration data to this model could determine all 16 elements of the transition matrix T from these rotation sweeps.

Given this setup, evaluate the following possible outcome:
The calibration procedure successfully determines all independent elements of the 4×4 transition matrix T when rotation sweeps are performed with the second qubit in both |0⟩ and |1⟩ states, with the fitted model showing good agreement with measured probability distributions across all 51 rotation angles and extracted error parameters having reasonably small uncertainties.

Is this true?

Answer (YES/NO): YES